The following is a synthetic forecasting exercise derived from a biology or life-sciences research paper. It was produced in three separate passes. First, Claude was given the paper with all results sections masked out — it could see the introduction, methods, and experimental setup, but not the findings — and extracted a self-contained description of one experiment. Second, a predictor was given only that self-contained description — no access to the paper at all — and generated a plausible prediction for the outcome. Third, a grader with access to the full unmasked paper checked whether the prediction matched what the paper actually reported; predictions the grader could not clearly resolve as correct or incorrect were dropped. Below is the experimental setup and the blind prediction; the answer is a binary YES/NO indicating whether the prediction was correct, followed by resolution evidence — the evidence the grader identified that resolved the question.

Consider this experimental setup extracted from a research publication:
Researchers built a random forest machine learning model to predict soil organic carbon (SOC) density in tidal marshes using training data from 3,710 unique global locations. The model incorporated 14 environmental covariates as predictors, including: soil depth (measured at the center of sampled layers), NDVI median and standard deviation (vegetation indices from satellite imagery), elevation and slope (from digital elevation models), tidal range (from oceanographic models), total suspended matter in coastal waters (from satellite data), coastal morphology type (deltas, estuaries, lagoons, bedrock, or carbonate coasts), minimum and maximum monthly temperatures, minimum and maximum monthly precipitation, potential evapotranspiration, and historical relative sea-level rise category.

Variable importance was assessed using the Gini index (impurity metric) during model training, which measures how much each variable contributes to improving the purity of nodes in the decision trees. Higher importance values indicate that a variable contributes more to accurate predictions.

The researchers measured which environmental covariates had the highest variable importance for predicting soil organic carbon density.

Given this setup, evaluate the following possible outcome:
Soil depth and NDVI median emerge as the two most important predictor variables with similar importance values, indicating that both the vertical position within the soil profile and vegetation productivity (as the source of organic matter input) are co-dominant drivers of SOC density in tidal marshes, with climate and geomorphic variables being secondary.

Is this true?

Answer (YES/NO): NO